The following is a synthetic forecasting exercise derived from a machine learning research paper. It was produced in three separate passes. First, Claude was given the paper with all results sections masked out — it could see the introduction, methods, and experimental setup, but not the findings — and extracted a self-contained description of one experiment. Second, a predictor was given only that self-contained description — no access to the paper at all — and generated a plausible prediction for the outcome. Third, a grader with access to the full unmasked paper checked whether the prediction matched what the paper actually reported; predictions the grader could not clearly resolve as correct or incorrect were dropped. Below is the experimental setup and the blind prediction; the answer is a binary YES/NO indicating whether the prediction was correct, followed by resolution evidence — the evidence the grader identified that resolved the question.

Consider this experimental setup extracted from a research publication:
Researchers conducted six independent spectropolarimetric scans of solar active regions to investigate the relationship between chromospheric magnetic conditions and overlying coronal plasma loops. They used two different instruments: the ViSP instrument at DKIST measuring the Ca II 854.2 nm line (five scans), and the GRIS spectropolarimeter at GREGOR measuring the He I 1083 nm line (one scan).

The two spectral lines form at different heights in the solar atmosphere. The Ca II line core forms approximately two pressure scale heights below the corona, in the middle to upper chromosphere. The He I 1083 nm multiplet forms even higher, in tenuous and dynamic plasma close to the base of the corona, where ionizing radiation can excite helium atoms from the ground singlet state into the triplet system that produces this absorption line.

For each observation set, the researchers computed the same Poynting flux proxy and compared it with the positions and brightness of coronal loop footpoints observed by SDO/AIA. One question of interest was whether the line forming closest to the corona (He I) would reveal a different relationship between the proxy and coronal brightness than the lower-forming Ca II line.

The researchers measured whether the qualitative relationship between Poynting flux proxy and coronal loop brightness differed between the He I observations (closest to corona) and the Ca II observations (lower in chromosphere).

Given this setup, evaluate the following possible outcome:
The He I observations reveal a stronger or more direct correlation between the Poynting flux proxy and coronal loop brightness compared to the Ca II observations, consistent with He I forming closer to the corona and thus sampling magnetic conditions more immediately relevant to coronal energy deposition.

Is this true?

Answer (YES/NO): NO